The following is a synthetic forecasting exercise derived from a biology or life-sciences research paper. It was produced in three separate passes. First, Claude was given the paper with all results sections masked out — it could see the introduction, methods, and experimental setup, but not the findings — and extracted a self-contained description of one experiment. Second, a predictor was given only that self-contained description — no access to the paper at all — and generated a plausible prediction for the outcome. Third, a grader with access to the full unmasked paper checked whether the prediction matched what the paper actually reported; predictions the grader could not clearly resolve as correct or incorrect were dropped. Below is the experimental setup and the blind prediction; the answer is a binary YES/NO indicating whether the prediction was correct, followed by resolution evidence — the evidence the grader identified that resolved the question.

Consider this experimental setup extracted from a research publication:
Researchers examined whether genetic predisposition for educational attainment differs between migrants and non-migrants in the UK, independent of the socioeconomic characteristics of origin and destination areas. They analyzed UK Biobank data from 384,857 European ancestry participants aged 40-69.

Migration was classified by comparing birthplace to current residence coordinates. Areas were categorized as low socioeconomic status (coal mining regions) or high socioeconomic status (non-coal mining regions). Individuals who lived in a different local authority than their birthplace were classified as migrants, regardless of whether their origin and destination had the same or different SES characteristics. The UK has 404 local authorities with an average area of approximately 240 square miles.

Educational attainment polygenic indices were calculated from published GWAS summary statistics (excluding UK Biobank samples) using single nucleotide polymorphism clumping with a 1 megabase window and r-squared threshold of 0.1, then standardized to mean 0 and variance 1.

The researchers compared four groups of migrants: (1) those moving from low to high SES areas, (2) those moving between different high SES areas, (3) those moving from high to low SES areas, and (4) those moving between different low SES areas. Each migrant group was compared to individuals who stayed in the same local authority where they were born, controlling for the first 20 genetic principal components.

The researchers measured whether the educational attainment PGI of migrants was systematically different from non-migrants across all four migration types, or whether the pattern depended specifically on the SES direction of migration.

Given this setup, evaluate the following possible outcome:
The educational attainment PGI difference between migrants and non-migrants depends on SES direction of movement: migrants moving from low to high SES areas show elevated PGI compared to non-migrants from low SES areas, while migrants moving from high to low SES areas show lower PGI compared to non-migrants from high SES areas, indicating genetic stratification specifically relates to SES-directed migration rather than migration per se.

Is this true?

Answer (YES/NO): NO